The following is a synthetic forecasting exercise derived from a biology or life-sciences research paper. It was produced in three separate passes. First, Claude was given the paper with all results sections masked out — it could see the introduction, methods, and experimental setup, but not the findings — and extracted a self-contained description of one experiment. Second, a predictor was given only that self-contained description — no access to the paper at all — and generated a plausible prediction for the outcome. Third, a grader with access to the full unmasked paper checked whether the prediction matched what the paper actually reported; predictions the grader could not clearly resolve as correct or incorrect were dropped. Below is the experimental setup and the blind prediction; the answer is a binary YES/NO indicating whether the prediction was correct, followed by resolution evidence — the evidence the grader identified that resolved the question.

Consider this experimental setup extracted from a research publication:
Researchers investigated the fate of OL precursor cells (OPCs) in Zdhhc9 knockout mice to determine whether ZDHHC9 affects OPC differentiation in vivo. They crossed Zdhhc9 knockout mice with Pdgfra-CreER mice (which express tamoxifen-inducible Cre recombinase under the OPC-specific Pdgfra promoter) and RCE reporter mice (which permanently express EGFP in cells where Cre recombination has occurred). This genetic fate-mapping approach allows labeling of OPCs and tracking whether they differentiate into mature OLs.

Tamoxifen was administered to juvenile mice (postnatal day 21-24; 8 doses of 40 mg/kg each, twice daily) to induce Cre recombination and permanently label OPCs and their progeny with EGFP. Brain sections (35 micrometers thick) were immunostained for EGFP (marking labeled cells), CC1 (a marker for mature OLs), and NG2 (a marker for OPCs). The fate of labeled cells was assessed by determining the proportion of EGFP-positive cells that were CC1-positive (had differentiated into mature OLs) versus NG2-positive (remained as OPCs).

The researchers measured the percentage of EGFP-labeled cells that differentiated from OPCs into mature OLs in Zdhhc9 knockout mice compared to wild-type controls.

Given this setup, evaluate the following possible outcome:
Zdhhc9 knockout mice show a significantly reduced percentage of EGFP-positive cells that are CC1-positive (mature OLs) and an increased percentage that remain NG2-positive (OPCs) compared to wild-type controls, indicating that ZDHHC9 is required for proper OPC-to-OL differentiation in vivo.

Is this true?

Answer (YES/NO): NO